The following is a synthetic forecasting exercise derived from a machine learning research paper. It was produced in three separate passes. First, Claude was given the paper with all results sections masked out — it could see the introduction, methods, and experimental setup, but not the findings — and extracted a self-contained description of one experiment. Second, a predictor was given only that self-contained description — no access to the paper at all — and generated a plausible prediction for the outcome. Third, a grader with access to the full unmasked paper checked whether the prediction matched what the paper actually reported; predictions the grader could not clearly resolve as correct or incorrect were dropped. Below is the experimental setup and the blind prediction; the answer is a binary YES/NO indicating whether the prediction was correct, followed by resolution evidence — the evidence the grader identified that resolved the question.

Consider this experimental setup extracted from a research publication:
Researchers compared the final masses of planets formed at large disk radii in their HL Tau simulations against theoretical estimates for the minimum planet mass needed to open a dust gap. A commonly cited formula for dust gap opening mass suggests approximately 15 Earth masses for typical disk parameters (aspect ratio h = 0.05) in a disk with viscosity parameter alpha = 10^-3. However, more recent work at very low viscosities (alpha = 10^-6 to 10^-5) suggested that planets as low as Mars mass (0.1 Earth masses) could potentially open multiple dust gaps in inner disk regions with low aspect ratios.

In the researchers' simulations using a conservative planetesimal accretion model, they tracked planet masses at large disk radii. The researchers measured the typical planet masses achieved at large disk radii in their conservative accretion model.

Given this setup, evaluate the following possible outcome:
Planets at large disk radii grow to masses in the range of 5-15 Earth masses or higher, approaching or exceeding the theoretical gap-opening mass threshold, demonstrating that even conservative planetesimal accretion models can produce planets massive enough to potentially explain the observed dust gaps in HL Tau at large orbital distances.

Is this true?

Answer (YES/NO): NO